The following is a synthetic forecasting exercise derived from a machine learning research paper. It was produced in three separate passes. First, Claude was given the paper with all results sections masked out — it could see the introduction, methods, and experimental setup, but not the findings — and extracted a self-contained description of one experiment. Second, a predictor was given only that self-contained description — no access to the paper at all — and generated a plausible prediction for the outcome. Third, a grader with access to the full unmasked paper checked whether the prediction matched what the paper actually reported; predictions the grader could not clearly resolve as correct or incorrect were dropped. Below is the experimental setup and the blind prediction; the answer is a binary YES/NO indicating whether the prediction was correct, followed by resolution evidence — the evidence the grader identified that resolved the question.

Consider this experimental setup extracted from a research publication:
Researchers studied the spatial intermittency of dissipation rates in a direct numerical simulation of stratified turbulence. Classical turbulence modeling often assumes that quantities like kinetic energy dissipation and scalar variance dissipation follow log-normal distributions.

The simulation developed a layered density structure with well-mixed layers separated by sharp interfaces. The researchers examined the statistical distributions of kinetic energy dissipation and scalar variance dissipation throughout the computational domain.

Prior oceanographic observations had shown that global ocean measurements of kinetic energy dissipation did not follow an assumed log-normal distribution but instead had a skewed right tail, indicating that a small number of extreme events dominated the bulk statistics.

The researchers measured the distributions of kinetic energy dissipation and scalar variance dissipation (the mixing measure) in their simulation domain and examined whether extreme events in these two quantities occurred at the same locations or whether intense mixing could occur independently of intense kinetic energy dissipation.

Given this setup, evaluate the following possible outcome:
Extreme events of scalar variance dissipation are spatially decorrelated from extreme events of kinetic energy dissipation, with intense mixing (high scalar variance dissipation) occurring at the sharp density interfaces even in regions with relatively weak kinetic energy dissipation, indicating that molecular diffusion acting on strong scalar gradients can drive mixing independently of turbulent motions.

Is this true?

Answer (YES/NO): YES